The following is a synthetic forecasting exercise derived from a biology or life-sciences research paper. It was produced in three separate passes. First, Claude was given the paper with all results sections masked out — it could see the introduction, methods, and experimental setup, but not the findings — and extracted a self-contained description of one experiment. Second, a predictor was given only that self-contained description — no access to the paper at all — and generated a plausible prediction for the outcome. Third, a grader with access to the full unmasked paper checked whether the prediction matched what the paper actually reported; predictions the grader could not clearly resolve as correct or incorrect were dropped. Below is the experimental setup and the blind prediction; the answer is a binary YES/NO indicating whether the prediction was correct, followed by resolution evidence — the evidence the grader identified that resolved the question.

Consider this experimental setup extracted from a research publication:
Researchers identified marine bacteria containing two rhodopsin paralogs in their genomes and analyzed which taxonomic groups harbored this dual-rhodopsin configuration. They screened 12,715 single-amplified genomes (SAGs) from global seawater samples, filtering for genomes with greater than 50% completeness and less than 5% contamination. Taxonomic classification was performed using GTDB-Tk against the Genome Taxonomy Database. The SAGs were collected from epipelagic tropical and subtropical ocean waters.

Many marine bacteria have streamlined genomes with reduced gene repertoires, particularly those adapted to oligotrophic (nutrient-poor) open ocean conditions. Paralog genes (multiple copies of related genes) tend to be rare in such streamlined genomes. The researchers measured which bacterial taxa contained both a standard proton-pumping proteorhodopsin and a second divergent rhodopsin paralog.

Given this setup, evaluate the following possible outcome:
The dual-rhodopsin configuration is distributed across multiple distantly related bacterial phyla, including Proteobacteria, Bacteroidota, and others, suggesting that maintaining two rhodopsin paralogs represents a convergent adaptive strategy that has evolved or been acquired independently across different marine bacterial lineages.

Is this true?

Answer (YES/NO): NO